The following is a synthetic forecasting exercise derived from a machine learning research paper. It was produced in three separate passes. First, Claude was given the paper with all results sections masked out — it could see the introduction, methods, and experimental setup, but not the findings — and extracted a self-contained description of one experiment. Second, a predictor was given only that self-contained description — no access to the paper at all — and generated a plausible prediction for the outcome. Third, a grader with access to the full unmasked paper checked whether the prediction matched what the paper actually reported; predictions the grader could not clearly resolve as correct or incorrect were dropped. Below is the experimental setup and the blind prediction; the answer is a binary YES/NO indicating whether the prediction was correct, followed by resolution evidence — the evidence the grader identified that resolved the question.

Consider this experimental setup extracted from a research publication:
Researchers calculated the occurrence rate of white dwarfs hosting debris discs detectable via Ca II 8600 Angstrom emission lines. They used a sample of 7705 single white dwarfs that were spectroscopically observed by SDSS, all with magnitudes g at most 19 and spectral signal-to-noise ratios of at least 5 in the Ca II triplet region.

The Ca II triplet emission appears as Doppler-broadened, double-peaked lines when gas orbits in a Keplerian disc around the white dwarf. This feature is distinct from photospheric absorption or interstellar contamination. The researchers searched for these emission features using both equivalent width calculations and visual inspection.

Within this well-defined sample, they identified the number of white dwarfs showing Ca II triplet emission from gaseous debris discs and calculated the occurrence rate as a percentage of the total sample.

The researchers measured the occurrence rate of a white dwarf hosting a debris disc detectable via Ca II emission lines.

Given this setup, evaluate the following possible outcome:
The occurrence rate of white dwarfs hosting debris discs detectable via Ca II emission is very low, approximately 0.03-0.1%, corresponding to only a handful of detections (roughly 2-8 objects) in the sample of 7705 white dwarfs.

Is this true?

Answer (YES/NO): YES